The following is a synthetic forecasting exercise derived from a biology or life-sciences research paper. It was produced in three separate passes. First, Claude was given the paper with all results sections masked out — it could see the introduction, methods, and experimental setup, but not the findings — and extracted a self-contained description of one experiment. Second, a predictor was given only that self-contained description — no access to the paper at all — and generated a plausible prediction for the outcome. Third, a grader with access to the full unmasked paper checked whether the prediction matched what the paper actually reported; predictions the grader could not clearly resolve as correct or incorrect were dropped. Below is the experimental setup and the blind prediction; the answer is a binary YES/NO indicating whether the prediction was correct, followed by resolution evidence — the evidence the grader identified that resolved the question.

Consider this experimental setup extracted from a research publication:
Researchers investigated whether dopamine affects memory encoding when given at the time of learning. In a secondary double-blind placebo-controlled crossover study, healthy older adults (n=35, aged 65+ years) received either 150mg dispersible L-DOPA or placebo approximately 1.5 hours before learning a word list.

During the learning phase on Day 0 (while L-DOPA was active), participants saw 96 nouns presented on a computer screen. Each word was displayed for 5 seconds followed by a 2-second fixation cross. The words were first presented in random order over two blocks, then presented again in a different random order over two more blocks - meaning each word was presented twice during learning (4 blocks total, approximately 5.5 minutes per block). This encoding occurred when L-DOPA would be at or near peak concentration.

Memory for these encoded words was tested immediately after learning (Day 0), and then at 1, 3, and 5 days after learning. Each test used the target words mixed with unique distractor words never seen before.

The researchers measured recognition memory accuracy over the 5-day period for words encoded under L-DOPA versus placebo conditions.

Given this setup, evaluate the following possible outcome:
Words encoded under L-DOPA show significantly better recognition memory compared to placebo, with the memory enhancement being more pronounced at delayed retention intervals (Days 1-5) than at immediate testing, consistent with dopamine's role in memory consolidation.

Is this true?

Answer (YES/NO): NO